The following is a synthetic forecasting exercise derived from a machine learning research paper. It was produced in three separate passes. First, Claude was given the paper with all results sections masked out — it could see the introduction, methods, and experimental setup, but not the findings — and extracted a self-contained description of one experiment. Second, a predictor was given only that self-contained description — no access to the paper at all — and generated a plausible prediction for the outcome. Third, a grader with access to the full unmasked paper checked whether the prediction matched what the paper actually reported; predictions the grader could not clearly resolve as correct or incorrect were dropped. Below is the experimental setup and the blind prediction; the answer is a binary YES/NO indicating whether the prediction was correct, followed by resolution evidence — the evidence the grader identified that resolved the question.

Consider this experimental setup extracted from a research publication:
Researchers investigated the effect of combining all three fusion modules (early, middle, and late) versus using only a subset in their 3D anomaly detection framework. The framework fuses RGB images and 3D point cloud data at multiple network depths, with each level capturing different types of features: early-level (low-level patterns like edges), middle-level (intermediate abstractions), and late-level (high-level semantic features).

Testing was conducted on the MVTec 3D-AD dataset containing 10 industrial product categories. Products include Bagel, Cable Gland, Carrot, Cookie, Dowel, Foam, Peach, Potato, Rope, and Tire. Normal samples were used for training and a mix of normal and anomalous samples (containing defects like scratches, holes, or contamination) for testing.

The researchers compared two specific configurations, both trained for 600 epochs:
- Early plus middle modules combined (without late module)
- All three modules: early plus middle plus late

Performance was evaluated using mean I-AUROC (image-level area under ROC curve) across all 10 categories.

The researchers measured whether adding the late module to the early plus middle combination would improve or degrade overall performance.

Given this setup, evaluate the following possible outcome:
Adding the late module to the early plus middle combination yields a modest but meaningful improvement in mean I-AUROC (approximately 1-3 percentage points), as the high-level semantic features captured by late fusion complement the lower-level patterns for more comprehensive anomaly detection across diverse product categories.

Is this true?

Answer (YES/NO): YES